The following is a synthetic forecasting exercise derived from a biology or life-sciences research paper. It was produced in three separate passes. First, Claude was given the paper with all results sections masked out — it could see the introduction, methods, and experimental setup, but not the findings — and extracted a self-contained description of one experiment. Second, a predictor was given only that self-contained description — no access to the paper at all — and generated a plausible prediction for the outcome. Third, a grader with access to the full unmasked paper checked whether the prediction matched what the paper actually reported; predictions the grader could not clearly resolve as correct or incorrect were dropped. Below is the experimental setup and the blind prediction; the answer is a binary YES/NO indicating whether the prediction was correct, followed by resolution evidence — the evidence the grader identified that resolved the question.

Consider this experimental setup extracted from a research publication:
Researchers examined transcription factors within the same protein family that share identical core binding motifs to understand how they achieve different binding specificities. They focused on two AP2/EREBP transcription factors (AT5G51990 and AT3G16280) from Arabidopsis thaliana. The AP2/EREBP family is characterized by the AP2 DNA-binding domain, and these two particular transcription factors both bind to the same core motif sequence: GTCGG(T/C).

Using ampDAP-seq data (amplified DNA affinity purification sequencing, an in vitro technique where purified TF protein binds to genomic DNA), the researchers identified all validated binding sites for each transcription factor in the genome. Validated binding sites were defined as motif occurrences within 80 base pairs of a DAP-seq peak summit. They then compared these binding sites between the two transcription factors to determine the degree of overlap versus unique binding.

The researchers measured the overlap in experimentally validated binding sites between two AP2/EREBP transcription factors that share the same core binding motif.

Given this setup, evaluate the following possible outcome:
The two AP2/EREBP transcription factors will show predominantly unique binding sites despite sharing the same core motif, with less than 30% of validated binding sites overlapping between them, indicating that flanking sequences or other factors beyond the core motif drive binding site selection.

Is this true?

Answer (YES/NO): NO